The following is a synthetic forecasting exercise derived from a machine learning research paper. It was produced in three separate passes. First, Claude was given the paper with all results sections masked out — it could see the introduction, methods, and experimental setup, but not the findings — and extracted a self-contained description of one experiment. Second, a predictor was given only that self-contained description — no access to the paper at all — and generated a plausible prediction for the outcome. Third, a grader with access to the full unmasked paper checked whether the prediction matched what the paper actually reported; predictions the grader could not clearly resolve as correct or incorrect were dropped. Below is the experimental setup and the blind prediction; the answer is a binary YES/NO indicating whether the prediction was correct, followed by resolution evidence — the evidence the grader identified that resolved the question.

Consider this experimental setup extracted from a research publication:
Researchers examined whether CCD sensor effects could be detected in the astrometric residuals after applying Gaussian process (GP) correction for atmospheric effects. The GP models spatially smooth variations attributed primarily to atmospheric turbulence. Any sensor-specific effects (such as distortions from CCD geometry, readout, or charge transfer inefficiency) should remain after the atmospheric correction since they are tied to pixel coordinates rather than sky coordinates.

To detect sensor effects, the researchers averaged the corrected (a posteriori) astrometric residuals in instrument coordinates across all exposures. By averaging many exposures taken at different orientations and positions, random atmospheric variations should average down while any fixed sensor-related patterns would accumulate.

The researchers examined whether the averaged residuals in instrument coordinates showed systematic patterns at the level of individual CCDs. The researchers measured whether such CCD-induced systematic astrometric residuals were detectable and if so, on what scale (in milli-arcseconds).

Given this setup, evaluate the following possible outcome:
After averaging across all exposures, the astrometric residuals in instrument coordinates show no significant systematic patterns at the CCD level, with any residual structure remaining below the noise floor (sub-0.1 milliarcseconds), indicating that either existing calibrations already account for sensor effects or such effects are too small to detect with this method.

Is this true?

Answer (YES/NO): NO